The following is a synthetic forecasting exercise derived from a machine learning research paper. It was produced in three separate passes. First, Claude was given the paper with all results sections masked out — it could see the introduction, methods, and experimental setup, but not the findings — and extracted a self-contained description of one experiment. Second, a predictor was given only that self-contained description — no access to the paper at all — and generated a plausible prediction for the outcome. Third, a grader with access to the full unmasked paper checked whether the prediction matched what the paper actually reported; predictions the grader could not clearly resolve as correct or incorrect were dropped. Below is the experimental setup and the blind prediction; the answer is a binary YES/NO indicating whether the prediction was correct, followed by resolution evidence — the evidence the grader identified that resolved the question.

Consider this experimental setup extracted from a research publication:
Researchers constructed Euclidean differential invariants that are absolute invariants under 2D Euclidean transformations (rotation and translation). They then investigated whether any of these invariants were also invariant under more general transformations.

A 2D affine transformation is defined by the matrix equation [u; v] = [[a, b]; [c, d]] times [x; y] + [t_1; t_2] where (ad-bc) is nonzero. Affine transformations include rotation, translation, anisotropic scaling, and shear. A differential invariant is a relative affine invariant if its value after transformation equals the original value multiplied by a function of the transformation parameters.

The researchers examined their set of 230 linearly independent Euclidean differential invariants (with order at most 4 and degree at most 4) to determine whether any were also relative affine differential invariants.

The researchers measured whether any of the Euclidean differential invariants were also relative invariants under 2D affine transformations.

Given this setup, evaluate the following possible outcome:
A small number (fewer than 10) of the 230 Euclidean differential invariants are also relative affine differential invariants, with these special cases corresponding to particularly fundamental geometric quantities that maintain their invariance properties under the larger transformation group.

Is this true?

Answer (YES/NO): YES